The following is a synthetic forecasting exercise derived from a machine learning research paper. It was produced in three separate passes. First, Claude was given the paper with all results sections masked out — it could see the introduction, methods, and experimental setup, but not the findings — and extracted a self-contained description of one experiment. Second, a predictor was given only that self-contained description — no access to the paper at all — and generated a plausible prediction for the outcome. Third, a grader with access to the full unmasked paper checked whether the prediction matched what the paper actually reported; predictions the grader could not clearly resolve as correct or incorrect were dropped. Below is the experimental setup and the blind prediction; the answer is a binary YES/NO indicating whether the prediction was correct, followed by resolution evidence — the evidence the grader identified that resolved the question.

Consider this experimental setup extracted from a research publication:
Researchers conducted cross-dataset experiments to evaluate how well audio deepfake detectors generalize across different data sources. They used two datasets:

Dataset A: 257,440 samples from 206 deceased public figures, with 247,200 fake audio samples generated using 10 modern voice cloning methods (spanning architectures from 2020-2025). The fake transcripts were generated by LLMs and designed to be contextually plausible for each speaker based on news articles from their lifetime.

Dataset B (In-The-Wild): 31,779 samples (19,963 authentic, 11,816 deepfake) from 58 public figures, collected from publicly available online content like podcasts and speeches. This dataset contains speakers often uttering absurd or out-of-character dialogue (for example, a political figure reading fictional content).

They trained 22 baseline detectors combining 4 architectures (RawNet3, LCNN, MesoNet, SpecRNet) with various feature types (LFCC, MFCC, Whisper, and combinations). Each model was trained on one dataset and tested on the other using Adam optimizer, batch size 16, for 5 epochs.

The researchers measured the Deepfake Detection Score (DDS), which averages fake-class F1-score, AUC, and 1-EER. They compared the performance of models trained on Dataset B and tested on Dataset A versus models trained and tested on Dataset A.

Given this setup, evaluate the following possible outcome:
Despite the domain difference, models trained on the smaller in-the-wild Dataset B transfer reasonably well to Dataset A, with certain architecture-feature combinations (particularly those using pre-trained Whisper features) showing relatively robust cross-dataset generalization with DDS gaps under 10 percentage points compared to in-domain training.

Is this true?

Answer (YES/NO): NO